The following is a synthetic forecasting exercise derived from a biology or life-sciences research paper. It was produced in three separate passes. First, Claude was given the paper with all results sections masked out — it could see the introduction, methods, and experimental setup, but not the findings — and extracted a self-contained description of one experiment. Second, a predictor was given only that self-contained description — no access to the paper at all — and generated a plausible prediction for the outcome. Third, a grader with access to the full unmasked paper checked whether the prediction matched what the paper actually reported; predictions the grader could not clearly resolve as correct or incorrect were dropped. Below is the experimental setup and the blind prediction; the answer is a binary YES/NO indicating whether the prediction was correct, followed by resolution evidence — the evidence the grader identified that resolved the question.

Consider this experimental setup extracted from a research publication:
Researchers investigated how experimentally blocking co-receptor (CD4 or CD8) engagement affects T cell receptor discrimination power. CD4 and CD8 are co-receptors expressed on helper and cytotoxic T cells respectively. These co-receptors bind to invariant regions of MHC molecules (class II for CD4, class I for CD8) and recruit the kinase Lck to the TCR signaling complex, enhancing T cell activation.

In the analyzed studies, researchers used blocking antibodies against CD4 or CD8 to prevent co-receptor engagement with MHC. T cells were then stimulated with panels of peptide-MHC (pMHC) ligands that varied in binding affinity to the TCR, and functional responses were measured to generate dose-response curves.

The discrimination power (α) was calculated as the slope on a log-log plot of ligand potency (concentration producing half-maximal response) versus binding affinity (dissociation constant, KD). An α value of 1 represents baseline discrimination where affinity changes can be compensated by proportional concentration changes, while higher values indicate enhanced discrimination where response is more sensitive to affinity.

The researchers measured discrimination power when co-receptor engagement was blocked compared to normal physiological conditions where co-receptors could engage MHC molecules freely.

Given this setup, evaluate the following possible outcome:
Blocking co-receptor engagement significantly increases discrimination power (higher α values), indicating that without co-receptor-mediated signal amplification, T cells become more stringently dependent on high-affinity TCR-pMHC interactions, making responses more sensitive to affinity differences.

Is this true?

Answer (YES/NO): YES